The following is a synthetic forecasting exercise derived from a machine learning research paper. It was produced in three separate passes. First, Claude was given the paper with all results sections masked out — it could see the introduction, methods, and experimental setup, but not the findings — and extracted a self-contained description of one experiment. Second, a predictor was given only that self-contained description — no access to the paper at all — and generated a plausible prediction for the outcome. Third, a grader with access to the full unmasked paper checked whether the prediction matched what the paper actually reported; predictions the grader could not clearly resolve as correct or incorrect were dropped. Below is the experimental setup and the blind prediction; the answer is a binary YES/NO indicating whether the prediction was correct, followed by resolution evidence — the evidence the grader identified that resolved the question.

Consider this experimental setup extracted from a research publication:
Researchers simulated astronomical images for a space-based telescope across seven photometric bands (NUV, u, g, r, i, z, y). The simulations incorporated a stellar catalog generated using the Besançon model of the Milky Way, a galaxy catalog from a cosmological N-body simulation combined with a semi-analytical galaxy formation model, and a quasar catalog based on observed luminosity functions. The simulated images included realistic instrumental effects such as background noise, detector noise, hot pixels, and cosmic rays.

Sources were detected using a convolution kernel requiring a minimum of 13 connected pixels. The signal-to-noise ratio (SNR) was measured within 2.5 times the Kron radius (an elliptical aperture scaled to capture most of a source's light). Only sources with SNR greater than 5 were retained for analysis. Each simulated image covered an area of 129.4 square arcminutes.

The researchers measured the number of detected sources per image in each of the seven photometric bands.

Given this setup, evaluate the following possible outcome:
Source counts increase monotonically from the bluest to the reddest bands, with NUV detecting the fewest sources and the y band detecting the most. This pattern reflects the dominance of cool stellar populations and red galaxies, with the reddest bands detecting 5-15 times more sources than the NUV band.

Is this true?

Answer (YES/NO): NO